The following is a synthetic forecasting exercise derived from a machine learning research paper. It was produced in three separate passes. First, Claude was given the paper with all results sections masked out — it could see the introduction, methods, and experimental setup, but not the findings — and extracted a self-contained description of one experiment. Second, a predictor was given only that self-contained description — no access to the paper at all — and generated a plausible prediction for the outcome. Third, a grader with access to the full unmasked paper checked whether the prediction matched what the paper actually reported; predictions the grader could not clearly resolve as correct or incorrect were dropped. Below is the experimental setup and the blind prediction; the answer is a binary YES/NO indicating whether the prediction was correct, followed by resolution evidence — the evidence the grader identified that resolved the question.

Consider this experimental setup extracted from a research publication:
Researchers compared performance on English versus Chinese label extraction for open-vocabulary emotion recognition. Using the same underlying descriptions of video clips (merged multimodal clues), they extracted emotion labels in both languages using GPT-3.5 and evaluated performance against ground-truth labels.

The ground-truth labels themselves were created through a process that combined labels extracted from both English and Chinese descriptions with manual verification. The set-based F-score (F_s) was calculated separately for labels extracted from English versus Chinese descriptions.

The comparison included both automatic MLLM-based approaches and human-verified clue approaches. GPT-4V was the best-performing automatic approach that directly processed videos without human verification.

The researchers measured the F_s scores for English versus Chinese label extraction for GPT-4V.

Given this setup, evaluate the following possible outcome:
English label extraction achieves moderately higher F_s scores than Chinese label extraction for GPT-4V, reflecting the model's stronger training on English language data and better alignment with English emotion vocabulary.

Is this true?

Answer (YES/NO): NO